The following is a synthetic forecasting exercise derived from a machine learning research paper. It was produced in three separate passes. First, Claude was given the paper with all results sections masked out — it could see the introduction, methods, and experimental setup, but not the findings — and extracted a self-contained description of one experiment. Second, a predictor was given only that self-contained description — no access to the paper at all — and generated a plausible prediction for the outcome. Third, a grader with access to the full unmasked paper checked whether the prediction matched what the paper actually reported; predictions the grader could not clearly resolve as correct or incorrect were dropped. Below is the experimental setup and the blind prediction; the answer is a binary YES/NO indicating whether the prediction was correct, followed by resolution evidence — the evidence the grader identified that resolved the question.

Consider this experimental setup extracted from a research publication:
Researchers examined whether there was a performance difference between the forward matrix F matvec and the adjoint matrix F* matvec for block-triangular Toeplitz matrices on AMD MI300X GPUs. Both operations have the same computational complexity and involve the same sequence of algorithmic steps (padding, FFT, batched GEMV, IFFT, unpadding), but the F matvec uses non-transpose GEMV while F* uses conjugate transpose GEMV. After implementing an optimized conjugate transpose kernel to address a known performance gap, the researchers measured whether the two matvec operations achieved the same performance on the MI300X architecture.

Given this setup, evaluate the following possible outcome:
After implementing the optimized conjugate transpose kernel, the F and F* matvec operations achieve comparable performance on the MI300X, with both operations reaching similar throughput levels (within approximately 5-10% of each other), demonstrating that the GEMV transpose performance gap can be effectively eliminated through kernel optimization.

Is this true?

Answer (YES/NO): NO